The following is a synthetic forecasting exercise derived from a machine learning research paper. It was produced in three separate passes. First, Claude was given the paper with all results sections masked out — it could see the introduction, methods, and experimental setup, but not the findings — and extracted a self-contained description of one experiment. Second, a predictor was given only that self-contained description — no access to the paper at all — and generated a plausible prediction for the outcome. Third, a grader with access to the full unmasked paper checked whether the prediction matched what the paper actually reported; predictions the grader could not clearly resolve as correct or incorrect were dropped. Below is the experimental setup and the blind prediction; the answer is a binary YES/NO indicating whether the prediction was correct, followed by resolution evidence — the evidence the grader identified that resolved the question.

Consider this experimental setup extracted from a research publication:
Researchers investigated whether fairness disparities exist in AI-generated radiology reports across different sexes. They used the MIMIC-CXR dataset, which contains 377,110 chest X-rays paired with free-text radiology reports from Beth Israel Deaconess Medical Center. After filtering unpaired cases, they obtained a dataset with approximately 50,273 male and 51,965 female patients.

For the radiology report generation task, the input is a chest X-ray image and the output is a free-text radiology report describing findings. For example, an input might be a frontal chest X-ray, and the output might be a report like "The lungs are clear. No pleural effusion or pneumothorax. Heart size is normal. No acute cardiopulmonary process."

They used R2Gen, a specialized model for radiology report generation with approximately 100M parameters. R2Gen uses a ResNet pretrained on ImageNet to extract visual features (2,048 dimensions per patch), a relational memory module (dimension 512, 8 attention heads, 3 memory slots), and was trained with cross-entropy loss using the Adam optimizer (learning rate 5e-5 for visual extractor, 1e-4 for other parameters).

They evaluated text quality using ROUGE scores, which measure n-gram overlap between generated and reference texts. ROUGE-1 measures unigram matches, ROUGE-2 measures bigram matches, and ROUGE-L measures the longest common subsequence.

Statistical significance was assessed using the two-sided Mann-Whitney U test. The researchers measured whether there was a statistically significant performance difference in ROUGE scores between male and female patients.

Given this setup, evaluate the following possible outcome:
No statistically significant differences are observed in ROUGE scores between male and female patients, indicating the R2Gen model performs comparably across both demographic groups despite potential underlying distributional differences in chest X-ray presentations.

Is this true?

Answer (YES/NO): NO